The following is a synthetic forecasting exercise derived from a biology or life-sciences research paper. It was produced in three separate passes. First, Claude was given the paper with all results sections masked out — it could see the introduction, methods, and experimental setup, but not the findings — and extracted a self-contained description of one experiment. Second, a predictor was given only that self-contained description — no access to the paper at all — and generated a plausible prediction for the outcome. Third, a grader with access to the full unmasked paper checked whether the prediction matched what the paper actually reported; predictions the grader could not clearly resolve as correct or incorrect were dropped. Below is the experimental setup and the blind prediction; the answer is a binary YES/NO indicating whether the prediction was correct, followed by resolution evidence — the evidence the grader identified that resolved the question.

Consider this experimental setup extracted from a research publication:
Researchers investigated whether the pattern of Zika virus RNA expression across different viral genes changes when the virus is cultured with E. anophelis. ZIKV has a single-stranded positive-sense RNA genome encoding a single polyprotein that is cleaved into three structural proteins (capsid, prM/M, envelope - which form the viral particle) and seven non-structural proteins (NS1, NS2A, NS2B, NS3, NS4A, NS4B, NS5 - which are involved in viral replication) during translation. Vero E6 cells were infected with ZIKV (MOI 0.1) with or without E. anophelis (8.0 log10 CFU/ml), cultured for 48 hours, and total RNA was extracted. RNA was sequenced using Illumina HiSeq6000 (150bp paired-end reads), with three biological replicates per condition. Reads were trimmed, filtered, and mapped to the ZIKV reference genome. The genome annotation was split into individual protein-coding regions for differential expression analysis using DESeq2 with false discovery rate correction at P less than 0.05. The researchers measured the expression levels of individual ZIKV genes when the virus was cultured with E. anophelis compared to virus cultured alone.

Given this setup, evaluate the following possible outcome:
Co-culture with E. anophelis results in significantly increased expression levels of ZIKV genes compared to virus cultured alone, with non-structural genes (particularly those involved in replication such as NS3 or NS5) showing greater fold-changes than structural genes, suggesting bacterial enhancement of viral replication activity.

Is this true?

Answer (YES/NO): NO